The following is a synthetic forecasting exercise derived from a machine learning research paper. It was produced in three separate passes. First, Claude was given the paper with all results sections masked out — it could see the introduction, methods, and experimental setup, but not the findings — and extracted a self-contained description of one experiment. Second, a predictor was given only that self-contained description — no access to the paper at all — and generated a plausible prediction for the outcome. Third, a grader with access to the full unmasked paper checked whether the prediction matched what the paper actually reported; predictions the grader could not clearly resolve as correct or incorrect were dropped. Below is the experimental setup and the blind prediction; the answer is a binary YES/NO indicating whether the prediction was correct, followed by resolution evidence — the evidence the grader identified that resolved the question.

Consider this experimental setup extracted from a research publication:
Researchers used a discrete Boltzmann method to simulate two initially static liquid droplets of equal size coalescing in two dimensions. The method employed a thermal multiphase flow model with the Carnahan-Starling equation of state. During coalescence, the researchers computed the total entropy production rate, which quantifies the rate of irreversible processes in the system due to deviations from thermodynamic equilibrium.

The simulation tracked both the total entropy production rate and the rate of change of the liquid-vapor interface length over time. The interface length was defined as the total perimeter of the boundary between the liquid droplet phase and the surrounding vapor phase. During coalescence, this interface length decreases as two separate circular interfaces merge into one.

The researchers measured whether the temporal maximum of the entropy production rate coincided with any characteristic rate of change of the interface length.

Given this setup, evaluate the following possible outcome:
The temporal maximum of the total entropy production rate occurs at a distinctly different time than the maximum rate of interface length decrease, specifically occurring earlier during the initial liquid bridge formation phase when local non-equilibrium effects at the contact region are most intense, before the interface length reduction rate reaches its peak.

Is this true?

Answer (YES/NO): NO